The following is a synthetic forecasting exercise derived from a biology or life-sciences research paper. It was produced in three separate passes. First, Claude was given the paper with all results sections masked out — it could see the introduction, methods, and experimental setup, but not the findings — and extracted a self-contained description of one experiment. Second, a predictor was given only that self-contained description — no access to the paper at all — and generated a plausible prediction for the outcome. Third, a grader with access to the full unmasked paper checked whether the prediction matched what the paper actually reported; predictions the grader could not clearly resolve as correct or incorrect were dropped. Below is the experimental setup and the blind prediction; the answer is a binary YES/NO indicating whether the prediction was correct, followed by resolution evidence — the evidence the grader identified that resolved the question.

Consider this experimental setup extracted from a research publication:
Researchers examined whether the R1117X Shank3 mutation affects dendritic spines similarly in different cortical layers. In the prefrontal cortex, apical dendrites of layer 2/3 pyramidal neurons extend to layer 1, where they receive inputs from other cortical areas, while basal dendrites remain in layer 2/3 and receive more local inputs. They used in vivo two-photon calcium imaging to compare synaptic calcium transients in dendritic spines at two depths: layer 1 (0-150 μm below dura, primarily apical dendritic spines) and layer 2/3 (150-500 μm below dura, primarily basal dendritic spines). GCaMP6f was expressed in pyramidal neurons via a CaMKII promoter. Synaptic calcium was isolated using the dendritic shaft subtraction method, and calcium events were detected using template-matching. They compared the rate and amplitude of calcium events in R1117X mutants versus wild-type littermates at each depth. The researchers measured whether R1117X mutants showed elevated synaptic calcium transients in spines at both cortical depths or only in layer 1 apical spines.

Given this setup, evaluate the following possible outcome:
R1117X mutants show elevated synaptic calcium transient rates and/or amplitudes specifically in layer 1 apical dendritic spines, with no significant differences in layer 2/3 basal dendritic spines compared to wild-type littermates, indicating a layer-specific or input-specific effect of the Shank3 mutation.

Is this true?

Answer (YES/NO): NO